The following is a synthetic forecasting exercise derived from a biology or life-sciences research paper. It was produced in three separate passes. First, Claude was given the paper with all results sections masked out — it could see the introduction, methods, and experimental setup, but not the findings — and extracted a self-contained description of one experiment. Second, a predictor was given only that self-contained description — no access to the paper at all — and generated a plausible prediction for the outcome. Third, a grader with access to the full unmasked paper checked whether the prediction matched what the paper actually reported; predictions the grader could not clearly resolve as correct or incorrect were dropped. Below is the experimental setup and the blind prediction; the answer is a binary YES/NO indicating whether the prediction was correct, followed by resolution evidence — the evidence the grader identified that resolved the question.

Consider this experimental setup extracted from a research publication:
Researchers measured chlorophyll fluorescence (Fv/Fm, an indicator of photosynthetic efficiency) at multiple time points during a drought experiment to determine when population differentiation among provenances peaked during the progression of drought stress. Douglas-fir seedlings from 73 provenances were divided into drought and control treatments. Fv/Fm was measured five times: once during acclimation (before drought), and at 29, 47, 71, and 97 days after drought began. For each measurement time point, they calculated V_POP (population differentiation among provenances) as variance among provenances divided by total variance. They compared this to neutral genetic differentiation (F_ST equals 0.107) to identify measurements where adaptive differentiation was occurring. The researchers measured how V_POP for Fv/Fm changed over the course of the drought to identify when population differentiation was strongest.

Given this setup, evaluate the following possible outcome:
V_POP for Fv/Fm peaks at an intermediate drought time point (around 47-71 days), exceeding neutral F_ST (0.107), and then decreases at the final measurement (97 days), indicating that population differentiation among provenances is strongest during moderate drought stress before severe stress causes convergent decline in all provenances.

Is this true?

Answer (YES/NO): NO